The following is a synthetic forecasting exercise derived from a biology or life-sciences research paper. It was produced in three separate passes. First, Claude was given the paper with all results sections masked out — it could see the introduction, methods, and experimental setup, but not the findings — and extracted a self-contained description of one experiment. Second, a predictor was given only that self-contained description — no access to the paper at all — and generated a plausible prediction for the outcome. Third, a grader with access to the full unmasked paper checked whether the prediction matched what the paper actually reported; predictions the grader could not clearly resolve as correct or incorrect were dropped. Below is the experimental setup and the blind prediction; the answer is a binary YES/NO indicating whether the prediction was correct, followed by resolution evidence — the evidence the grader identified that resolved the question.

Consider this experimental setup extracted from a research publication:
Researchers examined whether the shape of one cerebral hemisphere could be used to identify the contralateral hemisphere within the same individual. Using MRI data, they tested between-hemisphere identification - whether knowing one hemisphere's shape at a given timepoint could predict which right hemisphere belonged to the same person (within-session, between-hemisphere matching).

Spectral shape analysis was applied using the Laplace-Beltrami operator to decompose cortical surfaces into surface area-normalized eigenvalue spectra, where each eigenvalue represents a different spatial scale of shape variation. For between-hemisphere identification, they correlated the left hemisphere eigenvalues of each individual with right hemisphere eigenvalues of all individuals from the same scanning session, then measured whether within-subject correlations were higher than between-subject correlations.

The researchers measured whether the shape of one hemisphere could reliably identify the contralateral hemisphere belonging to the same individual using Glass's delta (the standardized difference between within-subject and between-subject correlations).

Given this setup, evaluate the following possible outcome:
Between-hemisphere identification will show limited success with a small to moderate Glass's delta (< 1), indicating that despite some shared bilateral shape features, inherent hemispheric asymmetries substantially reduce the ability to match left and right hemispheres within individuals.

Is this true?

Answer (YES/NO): YES